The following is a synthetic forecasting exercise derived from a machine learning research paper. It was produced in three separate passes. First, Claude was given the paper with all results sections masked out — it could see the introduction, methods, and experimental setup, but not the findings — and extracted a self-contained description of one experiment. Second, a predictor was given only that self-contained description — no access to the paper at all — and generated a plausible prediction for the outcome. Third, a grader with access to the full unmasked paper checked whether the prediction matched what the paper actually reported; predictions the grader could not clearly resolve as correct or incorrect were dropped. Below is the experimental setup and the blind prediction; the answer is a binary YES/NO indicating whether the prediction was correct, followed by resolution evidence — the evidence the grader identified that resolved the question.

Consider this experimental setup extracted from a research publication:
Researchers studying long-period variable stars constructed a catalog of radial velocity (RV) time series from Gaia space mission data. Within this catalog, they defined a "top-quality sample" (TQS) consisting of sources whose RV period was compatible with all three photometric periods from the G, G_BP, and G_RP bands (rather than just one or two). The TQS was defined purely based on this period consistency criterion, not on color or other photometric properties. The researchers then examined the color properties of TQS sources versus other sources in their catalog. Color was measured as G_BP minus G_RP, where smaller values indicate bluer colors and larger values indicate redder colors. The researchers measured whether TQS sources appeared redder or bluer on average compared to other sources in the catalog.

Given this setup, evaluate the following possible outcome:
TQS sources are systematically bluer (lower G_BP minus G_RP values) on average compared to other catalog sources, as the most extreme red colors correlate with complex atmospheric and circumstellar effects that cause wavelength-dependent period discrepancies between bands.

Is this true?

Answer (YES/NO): YES